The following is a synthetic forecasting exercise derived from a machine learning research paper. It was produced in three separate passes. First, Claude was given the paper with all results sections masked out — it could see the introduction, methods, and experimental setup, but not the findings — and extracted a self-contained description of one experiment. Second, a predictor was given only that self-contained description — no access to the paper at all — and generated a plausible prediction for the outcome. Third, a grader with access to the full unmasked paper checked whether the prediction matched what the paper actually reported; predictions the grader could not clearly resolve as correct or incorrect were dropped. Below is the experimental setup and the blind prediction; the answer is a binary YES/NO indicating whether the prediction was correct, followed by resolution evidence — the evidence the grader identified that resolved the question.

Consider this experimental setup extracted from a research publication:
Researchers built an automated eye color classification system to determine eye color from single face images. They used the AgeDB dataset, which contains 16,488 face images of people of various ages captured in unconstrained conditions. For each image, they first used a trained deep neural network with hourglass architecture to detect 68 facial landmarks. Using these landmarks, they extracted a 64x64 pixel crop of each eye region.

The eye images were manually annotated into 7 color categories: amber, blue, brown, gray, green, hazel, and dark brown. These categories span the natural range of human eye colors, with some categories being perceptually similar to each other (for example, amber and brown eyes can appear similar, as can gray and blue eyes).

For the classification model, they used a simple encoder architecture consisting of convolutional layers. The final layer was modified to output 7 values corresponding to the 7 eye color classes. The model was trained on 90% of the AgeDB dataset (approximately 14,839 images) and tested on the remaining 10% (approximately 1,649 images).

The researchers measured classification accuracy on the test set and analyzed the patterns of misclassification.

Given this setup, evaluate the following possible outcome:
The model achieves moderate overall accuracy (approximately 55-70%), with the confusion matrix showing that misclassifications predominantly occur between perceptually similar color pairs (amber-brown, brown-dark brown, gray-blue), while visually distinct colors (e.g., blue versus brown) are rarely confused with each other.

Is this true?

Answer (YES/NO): NO